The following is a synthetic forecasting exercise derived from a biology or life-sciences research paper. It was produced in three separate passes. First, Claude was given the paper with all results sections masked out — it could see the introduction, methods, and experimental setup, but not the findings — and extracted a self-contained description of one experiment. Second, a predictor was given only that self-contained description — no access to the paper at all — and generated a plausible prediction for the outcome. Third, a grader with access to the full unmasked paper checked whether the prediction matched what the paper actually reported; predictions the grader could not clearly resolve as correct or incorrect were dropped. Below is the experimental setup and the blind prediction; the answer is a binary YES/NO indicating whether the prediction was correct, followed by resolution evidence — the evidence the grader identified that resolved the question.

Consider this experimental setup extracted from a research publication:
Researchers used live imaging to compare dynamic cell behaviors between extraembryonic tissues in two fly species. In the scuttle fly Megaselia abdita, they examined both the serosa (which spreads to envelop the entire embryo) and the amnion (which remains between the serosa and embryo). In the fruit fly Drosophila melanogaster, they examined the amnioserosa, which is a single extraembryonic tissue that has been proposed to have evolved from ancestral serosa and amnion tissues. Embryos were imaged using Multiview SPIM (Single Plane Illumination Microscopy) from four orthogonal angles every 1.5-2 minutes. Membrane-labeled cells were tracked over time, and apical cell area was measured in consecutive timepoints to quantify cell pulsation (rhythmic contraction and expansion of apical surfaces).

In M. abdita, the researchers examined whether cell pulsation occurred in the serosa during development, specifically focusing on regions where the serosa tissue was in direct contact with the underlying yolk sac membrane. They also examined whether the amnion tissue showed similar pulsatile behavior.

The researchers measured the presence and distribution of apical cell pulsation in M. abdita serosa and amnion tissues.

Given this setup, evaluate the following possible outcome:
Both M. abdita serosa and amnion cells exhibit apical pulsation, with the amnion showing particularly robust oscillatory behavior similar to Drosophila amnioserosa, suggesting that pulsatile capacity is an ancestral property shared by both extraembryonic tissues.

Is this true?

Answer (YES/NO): NO